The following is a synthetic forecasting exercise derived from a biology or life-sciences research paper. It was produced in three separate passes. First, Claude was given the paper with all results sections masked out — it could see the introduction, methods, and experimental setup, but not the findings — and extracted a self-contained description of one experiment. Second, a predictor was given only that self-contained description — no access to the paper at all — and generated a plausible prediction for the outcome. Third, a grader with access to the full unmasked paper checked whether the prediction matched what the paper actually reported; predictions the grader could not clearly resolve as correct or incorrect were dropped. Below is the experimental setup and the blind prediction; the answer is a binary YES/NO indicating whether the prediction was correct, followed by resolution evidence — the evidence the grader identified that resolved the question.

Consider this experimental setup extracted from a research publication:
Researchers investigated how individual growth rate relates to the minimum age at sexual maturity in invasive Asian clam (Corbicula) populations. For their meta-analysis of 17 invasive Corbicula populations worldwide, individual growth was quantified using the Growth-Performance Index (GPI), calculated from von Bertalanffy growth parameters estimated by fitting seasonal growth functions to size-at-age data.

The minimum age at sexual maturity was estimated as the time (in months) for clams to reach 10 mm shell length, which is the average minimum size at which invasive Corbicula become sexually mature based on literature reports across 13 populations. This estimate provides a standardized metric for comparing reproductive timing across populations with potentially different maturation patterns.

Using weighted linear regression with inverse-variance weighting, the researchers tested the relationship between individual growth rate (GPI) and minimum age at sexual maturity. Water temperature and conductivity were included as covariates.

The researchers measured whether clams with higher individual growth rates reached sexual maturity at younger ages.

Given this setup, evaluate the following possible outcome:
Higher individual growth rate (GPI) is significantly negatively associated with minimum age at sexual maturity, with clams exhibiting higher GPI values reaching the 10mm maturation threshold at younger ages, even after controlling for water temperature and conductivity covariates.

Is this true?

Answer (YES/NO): YES